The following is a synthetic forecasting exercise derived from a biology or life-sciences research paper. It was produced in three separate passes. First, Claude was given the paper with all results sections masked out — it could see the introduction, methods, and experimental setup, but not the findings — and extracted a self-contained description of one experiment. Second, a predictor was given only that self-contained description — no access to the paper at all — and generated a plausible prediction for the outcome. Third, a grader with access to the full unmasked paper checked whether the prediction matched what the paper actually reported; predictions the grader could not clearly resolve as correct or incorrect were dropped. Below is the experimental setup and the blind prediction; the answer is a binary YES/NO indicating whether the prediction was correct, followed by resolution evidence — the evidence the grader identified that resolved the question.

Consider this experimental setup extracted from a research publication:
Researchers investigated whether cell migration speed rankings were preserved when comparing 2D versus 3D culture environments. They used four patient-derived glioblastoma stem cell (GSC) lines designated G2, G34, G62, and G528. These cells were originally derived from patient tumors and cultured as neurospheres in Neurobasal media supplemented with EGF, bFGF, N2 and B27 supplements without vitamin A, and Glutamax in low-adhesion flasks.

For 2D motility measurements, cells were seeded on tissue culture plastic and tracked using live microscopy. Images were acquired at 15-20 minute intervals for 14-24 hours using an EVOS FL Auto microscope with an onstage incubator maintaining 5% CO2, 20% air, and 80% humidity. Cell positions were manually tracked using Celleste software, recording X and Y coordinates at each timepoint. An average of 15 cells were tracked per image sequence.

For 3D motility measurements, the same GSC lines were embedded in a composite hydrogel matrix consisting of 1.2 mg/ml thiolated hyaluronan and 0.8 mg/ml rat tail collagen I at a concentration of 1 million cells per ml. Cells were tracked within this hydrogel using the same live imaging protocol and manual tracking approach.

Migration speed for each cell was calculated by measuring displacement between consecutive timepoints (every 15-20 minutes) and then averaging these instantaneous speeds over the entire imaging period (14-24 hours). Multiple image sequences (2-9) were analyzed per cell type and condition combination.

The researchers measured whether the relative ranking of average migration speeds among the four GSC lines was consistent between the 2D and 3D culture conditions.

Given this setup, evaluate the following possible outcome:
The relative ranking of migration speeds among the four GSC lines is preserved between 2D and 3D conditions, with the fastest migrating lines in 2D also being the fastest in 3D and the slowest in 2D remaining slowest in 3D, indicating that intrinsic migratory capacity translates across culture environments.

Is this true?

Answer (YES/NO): NO